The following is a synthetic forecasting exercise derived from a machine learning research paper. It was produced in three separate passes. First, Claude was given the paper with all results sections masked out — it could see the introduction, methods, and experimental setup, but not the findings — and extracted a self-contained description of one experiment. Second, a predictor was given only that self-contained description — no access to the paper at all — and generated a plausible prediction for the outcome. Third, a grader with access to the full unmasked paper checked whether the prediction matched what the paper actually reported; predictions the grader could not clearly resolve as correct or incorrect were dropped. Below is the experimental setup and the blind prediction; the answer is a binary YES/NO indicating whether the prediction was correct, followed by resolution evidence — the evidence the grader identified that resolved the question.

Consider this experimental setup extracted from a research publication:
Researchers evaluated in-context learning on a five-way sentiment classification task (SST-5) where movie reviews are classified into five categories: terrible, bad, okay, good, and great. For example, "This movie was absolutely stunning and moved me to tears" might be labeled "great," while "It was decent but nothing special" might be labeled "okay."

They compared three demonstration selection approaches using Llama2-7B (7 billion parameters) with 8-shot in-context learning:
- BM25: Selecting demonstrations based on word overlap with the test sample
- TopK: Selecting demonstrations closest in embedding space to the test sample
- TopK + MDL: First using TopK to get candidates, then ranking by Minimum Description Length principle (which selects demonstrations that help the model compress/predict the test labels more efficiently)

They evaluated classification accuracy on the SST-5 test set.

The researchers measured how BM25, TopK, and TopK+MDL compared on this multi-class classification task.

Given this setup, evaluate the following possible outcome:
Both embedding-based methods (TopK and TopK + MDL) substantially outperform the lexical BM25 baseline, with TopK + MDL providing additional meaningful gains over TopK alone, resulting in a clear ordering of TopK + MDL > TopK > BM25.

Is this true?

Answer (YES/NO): NO